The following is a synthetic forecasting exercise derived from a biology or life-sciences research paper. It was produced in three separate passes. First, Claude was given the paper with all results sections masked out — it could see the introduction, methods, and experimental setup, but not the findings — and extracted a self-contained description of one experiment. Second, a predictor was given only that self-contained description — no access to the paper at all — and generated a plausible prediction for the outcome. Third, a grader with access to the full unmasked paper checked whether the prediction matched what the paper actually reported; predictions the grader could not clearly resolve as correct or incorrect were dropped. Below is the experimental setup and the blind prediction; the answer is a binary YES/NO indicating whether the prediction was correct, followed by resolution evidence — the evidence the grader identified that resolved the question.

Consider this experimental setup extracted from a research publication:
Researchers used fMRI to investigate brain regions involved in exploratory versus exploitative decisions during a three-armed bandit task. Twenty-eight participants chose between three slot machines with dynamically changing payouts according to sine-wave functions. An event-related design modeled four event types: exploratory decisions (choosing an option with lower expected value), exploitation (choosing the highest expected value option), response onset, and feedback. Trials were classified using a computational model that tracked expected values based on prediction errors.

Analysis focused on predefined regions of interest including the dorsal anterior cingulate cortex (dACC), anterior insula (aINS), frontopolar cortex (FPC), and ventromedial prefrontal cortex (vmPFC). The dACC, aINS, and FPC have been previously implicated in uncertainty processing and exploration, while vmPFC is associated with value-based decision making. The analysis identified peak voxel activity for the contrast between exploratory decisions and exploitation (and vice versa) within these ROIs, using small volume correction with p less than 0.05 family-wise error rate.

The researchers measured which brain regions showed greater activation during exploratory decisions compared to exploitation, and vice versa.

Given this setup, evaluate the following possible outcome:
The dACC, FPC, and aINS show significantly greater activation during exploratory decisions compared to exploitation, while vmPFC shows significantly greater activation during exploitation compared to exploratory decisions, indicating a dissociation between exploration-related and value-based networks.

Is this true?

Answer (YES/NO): YES